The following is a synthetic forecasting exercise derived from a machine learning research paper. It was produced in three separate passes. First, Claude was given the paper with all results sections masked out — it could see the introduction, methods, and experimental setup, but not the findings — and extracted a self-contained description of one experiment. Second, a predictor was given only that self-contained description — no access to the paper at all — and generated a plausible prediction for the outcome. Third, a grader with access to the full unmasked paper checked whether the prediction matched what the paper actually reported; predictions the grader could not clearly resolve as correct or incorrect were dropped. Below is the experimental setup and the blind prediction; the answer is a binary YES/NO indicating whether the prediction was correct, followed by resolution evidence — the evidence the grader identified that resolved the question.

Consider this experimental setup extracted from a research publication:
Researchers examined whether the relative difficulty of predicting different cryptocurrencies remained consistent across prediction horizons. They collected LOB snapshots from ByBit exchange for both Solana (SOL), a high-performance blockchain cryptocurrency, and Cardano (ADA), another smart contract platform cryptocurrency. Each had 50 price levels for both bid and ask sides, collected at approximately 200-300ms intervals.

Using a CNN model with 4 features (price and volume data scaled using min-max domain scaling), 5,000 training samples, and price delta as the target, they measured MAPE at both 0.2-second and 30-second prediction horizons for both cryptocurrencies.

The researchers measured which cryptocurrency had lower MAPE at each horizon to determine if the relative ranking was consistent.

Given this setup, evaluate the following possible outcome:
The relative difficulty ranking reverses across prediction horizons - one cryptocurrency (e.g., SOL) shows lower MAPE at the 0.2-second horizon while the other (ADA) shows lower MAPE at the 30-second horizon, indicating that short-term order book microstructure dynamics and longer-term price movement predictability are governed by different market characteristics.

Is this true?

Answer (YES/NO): NO